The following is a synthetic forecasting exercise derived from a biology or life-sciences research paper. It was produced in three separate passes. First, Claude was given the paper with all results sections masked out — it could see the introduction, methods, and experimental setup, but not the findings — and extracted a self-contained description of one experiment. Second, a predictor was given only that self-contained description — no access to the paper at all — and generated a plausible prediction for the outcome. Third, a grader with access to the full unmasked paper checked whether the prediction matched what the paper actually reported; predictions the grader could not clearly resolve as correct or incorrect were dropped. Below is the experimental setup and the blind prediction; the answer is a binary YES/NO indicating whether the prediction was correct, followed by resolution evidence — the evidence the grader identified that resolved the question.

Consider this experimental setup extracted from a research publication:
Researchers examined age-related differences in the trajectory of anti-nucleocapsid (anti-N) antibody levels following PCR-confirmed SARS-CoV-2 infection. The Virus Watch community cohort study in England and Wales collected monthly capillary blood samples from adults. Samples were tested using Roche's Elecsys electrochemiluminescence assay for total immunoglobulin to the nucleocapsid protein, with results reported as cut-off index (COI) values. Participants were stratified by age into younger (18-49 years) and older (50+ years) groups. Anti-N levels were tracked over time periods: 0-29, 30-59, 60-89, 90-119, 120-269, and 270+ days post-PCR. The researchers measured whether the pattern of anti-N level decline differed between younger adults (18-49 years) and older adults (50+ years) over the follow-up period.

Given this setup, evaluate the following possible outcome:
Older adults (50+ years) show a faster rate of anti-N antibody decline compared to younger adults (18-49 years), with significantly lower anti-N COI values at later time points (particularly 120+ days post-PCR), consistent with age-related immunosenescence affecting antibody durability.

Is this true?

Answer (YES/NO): NO